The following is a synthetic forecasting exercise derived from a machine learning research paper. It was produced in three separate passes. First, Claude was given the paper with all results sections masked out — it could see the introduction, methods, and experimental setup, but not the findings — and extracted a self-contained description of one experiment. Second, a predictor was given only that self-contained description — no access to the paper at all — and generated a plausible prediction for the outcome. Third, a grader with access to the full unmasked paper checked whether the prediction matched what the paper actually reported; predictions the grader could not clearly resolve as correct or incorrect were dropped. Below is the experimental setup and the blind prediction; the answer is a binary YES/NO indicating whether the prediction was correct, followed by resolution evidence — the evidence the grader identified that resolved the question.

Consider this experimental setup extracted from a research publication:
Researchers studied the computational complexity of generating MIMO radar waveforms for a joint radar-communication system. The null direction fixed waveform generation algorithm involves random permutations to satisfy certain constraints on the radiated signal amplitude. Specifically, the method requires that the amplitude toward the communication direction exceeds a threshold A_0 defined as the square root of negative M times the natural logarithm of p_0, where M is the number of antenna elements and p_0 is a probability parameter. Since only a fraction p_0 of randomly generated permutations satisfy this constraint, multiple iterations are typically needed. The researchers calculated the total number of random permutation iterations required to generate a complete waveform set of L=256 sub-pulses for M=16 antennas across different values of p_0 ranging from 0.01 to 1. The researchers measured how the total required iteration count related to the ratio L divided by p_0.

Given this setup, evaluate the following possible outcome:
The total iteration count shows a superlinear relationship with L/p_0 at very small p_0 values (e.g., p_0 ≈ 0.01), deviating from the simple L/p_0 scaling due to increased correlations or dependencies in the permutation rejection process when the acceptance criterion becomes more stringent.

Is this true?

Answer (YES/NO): NO